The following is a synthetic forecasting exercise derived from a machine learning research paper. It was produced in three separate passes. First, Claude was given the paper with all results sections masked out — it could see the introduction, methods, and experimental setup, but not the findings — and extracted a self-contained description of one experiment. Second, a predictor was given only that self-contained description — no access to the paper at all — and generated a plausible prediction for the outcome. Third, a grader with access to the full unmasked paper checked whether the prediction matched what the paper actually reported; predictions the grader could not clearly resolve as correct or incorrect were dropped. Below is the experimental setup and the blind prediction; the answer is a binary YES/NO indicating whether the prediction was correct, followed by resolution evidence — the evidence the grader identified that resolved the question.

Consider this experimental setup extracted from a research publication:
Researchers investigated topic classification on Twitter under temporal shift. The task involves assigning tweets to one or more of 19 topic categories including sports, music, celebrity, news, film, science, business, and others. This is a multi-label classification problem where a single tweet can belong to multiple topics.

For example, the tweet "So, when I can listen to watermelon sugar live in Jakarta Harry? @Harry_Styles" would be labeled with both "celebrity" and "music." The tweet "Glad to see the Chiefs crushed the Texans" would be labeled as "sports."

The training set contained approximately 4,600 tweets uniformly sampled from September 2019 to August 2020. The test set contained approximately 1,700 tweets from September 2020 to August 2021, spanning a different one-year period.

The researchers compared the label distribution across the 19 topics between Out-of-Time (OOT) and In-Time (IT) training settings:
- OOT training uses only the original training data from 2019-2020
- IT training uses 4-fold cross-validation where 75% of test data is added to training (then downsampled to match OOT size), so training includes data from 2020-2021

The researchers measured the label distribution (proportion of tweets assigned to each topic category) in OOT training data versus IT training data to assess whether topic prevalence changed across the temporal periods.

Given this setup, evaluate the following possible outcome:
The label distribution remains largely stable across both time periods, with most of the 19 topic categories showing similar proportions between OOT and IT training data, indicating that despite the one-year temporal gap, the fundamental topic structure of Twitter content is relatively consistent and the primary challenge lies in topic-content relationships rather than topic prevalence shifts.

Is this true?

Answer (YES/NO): YES